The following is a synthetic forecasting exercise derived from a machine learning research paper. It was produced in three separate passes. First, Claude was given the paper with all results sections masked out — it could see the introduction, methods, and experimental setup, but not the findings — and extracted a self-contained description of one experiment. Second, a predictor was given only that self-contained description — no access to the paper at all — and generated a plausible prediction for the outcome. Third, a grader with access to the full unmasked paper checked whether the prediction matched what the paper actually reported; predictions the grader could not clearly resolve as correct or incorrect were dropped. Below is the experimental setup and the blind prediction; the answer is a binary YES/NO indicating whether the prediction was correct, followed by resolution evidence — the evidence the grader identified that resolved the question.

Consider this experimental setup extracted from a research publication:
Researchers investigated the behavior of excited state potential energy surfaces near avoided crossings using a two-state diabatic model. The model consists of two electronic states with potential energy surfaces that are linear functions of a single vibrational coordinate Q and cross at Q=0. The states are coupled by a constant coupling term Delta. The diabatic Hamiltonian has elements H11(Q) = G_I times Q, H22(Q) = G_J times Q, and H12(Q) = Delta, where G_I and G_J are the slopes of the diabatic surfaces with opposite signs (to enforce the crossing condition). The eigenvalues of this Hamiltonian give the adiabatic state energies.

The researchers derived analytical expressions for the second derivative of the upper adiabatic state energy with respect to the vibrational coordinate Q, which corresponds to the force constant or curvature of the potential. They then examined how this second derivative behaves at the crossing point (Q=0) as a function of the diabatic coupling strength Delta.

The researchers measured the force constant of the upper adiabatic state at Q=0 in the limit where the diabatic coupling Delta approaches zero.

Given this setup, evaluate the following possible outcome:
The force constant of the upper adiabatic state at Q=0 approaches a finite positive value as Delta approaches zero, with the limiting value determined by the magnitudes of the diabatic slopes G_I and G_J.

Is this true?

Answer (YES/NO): NO